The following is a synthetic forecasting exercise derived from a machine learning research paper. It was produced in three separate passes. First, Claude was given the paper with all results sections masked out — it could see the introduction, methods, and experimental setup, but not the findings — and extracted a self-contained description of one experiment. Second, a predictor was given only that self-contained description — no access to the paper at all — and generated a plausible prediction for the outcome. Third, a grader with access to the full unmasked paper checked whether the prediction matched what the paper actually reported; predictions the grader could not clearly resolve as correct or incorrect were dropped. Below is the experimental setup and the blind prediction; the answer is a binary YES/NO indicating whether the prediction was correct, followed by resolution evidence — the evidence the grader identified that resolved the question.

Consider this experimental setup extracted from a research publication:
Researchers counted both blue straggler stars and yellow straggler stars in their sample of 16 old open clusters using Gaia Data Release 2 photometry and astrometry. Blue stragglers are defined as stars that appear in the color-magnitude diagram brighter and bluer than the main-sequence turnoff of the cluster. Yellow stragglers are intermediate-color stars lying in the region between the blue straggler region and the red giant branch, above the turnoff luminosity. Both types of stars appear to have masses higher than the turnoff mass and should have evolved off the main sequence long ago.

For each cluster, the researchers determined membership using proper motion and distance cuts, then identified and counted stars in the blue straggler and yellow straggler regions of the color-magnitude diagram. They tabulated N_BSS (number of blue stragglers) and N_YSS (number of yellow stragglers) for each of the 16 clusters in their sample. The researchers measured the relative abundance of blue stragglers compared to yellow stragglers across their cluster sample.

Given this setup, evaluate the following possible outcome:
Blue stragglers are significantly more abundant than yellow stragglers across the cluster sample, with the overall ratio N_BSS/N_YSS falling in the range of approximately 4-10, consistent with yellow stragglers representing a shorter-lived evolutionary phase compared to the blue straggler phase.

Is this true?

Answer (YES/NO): NO